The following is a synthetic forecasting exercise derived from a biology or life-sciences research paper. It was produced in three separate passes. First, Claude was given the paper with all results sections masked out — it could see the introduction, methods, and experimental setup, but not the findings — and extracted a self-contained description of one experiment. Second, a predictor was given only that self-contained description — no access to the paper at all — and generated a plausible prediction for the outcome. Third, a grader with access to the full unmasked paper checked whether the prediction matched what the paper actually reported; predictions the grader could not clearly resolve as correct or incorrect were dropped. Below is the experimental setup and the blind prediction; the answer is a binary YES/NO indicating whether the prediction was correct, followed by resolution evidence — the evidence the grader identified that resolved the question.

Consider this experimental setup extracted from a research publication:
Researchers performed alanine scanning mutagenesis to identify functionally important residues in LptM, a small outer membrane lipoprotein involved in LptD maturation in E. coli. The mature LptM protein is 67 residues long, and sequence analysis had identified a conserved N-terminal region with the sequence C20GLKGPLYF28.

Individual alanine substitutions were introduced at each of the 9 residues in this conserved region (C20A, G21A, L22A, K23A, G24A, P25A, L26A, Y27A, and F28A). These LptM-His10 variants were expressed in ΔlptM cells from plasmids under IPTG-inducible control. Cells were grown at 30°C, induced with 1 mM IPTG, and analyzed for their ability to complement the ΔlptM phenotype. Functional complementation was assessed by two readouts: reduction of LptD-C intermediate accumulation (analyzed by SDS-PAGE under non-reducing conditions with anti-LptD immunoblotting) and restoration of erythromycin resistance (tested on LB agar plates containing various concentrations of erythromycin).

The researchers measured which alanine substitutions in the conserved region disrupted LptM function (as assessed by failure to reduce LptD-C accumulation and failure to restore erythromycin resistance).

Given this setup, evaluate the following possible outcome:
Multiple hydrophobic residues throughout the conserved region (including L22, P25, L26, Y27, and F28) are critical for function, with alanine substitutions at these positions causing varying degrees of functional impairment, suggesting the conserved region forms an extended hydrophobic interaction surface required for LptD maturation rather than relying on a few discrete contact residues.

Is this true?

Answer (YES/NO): NO